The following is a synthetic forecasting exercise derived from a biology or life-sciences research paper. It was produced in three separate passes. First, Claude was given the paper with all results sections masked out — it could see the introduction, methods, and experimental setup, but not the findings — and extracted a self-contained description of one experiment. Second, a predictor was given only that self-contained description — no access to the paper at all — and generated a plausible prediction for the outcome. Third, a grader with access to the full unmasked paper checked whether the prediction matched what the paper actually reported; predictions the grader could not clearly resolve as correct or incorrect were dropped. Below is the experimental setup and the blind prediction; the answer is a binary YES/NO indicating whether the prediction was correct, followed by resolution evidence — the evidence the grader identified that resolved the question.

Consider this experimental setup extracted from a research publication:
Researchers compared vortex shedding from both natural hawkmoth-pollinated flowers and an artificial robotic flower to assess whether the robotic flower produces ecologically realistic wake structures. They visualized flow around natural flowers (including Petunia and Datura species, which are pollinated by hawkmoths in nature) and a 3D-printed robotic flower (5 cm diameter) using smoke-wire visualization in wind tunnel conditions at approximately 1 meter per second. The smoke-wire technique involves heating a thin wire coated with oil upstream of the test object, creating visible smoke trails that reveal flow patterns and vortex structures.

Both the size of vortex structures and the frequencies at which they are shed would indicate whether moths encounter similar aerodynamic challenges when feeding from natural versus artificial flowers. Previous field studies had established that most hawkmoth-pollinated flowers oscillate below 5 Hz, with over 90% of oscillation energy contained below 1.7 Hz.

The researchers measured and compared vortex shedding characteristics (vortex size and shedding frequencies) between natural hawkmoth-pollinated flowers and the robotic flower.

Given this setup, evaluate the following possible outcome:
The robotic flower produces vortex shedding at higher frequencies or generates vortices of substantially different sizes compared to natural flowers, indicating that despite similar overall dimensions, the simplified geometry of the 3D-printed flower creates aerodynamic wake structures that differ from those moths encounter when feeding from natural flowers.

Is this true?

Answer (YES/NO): YES